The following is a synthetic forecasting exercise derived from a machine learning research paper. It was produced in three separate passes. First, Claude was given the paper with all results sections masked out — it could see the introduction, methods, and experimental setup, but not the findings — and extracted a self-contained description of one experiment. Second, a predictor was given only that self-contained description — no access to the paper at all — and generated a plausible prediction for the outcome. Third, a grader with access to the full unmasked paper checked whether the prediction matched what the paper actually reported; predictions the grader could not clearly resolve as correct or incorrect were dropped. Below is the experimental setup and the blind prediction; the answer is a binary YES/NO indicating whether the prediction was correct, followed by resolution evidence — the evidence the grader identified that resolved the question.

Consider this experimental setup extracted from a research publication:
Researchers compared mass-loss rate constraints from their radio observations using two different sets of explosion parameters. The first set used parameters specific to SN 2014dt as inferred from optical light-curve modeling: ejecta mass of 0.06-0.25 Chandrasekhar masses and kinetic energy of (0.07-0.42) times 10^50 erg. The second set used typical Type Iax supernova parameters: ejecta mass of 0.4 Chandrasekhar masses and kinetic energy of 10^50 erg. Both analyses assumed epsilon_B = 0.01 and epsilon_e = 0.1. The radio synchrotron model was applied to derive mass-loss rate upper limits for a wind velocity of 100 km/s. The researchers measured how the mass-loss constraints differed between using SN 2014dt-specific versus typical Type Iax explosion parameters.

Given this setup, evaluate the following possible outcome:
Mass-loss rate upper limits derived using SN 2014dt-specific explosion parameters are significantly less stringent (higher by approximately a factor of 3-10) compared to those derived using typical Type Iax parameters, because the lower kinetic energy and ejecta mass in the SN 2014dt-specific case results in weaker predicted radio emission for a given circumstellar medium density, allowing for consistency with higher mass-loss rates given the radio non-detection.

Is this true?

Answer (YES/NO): NO